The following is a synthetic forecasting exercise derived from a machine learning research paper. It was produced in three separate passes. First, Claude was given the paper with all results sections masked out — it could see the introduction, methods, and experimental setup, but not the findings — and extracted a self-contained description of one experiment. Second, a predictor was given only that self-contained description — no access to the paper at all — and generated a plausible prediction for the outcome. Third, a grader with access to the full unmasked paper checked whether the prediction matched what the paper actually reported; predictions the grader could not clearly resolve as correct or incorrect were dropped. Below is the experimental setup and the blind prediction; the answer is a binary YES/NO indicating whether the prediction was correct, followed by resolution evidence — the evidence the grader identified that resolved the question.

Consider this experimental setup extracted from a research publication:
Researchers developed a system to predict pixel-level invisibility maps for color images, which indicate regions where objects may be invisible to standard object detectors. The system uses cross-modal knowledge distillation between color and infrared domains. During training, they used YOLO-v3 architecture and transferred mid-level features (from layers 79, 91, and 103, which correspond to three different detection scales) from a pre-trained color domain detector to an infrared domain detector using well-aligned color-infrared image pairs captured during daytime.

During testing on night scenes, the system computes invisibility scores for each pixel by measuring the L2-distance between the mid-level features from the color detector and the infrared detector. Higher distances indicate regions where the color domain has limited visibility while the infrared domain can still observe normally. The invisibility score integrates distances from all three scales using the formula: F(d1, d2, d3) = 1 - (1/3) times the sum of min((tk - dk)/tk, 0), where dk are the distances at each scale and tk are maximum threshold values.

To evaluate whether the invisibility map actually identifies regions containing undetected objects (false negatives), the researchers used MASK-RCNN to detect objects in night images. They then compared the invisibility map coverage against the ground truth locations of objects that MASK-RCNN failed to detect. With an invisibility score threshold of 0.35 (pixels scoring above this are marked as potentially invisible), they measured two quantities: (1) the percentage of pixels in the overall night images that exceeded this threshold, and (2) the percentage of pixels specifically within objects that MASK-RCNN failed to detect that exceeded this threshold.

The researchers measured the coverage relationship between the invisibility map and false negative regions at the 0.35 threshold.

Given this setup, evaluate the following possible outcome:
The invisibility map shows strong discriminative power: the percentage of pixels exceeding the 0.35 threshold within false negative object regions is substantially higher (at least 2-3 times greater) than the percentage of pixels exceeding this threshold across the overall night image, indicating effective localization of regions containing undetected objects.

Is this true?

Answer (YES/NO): YES